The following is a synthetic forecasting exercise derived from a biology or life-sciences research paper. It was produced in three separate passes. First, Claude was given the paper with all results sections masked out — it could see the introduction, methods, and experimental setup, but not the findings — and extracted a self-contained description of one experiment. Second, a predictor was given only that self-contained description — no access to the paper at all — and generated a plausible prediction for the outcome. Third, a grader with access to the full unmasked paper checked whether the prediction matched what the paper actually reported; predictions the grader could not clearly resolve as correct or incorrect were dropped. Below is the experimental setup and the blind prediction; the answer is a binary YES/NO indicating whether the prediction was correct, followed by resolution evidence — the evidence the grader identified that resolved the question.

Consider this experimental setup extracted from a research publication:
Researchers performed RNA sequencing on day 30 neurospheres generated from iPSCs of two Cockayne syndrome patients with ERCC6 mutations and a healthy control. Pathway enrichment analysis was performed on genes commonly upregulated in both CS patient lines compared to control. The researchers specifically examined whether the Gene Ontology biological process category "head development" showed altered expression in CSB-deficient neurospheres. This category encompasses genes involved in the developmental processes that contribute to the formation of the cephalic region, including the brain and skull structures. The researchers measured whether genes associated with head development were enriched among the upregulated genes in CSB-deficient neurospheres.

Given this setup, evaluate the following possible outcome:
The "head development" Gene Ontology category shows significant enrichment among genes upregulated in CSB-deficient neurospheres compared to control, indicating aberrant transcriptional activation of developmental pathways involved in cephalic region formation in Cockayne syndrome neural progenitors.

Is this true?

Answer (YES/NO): YES